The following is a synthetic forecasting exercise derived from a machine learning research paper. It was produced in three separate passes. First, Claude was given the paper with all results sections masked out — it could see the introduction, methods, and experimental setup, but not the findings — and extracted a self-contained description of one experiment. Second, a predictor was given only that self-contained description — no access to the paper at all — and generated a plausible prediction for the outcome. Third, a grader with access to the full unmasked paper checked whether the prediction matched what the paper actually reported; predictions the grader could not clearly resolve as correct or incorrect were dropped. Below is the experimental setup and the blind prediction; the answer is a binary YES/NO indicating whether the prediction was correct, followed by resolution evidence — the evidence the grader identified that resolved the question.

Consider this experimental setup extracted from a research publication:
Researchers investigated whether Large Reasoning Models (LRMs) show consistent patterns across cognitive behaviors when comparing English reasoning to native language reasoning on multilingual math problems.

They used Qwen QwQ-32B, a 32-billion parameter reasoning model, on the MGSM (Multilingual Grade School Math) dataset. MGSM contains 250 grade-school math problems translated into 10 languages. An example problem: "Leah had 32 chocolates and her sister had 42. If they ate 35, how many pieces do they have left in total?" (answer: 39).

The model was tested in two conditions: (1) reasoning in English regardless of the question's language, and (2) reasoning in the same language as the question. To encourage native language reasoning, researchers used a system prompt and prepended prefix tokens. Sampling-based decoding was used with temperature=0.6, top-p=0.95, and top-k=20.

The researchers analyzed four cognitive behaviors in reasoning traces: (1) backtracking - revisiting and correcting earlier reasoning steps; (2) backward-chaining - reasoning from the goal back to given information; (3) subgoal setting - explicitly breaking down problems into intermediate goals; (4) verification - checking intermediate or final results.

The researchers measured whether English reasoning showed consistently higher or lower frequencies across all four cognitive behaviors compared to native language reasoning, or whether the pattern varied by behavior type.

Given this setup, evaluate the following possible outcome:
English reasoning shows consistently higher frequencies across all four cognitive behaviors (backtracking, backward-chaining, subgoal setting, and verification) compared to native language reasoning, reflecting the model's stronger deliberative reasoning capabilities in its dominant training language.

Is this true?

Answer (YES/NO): YES